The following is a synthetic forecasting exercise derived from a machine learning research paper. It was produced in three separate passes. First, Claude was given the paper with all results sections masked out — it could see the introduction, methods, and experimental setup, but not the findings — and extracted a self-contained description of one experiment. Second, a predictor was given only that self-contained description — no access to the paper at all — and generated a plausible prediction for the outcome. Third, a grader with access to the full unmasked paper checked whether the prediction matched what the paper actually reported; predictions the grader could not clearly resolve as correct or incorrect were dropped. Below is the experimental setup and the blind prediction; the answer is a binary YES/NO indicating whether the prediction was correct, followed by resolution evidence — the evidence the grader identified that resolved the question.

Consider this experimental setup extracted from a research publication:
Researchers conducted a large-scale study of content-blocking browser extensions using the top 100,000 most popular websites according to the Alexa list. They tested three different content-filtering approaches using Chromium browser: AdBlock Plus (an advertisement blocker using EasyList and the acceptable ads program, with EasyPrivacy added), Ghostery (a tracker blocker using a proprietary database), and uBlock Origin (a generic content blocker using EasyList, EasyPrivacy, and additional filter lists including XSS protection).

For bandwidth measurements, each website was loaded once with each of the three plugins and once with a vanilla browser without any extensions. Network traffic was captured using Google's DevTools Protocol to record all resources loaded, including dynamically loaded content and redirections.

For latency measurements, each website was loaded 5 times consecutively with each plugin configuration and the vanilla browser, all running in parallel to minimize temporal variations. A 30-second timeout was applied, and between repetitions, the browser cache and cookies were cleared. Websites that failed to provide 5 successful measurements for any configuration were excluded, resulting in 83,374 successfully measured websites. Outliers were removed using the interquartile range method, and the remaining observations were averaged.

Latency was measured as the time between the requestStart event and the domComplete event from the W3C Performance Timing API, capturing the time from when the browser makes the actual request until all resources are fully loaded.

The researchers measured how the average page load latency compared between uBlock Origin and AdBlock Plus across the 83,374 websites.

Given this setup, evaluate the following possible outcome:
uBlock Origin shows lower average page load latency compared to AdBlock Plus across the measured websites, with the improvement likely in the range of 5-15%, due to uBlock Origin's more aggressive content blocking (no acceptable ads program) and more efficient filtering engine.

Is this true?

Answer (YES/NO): NO